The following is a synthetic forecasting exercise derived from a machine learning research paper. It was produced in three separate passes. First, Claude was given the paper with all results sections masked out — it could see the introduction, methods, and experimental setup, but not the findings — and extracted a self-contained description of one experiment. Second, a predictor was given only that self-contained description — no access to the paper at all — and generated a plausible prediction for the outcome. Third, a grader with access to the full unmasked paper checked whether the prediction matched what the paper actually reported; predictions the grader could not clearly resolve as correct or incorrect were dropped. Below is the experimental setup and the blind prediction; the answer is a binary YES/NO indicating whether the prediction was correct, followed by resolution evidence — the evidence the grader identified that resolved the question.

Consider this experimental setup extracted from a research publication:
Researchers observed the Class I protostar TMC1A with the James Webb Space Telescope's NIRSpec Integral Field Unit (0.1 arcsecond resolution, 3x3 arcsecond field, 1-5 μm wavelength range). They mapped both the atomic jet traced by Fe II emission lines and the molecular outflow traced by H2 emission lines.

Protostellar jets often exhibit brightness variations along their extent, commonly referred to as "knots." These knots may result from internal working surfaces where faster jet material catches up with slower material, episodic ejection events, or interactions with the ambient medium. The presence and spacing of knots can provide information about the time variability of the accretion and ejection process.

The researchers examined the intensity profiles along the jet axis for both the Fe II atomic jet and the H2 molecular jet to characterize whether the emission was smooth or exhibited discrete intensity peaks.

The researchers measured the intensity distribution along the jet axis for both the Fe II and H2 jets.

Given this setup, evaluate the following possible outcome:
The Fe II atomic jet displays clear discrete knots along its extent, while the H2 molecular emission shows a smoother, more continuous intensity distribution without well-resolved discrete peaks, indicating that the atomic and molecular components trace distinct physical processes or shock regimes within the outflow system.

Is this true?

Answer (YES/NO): NO